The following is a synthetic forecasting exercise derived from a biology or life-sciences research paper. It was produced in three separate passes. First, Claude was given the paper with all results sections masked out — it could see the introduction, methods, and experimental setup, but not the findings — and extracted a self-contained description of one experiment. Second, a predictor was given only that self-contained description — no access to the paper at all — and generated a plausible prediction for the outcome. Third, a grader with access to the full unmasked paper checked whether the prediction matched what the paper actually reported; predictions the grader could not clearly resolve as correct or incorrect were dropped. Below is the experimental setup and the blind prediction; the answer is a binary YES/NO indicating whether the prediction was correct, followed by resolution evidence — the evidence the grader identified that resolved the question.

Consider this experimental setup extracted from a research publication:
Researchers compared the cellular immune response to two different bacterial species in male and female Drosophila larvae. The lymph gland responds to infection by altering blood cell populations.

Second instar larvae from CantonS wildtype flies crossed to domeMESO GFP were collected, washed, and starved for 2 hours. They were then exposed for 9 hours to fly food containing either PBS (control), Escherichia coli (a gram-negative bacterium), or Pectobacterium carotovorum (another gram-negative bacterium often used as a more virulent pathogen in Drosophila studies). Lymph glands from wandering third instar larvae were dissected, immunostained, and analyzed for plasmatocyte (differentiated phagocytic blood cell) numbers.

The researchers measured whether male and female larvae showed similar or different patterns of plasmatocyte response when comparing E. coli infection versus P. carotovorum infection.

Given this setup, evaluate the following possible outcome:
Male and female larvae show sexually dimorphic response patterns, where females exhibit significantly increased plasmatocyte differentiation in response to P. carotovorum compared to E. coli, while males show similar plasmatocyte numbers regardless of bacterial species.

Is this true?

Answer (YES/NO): NO